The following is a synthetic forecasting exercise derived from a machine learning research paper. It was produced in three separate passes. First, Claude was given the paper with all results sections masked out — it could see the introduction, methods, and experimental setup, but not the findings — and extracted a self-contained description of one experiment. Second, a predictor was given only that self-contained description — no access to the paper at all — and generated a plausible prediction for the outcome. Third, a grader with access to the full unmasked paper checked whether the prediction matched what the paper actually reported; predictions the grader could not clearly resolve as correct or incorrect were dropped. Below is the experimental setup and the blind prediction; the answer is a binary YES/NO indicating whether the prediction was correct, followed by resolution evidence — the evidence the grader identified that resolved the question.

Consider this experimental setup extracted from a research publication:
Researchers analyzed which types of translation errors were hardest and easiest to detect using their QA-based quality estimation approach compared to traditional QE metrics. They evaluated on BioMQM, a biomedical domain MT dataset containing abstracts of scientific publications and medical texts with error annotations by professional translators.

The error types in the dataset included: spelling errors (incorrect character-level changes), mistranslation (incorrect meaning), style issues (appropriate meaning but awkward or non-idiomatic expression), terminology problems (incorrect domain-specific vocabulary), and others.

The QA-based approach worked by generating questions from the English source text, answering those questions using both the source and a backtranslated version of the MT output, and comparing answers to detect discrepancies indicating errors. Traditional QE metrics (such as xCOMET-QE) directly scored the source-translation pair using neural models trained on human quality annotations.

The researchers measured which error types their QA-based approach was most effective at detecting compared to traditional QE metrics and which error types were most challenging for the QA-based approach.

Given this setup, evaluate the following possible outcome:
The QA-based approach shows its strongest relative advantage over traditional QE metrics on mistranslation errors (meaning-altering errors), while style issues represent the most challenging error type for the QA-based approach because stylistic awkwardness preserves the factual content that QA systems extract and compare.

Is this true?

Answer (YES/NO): NO